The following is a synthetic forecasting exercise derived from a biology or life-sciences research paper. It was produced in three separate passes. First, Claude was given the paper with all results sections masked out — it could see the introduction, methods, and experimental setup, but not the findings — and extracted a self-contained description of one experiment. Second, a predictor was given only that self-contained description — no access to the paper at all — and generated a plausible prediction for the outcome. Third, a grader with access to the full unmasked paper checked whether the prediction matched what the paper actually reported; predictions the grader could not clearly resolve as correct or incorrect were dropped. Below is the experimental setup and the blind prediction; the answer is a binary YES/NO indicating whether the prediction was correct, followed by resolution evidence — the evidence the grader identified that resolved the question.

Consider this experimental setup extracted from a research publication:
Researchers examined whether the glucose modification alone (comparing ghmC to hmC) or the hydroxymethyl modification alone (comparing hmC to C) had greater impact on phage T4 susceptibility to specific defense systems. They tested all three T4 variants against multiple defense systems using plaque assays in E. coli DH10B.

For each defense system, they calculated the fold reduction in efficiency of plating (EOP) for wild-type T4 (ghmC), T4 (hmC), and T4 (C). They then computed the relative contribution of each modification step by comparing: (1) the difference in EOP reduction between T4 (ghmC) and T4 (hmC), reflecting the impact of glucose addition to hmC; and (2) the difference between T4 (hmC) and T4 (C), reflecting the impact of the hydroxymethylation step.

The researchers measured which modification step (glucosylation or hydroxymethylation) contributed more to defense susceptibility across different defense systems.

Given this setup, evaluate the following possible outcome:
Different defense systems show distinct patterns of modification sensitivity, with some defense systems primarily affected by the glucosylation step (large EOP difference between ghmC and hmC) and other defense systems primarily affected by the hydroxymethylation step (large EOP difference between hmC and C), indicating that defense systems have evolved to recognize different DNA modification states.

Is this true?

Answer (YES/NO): YES